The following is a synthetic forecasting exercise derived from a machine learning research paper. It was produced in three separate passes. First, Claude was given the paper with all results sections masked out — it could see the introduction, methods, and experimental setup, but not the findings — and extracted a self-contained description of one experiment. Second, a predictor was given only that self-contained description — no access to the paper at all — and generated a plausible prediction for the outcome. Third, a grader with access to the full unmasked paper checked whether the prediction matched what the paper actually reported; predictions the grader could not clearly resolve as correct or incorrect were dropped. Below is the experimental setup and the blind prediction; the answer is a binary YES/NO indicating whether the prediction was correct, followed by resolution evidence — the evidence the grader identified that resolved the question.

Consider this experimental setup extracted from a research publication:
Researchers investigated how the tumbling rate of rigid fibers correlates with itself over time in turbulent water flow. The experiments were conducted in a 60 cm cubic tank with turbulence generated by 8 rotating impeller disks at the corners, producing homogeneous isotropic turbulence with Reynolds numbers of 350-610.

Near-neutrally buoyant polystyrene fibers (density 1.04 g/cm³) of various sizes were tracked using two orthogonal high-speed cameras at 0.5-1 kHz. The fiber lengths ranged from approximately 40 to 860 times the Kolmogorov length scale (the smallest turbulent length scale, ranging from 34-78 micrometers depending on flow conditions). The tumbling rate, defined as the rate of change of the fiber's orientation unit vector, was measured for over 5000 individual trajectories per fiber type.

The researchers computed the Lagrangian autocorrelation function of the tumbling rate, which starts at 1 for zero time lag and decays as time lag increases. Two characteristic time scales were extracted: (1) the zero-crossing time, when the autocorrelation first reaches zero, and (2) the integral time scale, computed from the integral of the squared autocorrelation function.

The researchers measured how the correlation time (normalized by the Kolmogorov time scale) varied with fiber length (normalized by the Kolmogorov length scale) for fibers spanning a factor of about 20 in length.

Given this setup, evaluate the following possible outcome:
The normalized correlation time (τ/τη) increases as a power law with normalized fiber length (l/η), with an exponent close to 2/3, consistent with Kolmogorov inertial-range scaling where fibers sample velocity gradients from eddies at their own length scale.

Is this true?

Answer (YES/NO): YES